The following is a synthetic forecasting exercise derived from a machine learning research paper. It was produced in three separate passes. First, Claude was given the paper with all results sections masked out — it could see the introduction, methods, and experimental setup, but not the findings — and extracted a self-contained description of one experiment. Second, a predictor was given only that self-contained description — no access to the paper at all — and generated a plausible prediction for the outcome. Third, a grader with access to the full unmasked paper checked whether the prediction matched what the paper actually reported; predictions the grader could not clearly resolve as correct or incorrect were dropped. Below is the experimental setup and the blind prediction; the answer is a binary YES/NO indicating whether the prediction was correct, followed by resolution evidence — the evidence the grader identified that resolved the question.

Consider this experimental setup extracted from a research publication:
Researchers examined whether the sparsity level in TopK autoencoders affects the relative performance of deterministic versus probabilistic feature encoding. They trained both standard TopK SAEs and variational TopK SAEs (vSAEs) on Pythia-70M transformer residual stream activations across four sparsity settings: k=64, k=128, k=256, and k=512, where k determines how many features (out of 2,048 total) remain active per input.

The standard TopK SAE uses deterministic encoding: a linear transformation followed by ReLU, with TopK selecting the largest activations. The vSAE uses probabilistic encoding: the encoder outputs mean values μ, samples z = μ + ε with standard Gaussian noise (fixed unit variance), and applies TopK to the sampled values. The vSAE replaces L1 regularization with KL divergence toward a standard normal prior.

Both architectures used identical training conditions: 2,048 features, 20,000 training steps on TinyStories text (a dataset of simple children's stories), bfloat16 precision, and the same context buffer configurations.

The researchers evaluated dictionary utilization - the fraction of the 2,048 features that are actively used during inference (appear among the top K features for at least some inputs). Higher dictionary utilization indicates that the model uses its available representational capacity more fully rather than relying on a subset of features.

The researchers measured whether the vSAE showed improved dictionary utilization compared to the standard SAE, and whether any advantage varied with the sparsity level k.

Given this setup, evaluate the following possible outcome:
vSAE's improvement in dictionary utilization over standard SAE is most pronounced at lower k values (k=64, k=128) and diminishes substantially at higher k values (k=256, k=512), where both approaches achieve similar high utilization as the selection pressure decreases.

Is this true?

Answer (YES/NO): NO